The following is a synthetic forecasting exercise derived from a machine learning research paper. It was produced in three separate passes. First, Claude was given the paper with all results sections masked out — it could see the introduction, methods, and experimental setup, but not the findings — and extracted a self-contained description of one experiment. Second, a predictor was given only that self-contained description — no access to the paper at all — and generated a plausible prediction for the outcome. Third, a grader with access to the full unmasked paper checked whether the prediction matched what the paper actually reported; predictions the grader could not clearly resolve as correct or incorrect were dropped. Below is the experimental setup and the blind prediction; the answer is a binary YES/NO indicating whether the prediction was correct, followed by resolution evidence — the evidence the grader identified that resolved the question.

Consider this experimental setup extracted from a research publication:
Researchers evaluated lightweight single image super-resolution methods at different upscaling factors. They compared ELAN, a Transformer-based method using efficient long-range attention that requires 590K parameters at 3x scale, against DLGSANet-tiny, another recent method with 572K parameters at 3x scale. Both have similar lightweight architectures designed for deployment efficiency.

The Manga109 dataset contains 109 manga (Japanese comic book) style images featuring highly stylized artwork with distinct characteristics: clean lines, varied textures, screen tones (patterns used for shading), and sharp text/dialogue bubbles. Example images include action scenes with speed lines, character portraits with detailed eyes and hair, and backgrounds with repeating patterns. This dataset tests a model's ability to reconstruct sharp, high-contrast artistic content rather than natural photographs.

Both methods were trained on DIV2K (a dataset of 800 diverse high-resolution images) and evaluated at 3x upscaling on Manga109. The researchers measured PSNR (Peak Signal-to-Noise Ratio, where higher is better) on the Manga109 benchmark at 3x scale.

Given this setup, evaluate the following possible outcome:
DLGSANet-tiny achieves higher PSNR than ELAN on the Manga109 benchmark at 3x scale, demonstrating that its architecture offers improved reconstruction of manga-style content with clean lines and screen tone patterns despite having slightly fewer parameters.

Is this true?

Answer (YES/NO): YES